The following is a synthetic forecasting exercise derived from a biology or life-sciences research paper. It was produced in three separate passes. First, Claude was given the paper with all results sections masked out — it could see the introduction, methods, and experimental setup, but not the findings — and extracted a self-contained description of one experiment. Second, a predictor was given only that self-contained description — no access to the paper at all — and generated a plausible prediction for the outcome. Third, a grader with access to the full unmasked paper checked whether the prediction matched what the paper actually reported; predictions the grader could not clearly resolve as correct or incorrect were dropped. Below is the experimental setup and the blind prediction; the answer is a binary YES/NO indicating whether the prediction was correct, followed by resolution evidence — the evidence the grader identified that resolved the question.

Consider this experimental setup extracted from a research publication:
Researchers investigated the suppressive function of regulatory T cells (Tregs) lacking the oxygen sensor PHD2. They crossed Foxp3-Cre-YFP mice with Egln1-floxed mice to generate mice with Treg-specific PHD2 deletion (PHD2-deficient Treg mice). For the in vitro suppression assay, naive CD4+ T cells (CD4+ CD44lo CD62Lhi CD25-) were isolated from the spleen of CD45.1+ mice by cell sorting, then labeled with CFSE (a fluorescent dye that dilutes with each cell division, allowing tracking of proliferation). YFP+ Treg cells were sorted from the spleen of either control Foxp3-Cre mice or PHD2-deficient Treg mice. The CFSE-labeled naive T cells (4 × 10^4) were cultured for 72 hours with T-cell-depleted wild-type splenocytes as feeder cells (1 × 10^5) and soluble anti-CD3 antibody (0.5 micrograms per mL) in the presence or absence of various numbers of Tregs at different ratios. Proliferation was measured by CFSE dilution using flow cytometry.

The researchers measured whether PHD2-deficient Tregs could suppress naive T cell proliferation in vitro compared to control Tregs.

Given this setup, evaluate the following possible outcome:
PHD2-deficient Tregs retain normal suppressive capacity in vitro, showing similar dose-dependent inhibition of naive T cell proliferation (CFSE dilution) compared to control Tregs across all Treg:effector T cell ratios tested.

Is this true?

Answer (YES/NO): YES